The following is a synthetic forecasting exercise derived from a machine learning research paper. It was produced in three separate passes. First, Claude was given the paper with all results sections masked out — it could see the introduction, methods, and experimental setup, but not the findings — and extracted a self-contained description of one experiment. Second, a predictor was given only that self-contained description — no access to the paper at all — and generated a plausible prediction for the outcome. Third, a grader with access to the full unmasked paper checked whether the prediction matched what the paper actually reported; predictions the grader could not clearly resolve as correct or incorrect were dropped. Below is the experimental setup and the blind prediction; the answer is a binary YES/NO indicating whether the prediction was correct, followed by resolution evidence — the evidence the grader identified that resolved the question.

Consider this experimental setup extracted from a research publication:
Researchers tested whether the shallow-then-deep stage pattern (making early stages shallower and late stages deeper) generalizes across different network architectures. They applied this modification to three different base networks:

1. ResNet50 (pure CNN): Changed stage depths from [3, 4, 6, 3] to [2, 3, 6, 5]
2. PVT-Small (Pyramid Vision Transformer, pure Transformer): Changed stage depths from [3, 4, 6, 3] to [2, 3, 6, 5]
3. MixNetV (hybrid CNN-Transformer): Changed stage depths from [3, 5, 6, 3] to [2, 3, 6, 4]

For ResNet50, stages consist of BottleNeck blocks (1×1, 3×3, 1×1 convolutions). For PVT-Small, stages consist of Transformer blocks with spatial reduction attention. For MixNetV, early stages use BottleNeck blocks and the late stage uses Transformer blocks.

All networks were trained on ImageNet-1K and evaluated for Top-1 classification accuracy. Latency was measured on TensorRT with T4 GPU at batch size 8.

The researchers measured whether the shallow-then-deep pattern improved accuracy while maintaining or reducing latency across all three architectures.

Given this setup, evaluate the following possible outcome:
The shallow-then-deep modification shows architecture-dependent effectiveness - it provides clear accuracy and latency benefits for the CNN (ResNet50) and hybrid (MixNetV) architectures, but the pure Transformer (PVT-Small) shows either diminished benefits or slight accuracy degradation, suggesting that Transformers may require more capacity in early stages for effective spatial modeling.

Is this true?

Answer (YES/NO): NO